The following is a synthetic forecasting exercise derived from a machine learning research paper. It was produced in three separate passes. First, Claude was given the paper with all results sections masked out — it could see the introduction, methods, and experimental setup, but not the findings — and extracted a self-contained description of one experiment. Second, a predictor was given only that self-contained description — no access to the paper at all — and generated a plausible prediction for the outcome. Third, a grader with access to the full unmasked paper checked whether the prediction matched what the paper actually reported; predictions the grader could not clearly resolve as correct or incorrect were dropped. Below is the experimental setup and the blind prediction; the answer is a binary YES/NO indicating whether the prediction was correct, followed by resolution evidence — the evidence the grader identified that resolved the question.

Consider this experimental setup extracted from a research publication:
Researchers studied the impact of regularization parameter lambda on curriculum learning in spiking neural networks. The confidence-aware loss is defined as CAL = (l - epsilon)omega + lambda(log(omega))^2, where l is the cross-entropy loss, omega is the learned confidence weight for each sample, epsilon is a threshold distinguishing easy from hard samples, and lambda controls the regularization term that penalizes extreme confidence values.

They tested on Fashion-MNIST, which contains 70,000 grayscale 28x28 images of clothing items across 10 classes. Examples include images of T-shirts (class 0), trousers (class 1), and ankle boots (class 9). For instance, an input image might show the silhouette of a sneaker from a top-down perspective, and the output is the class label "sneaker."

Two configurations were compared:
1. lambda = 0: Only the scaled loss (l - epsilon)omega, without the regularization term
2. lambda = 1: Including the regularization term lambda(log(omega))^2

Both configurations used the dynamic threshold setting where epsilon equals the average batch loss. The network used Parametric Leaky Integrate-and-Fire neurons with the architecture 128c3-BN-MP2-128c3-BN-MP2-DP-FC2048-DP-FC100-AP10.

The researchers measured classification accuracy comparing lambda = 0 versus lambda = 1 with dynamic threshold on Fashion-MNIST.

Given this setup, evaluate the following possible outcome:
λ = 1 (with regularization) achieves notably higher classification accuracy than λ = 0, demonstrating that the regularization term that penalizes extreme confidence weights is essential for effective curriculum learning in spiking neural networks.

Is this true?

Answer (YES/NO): NO